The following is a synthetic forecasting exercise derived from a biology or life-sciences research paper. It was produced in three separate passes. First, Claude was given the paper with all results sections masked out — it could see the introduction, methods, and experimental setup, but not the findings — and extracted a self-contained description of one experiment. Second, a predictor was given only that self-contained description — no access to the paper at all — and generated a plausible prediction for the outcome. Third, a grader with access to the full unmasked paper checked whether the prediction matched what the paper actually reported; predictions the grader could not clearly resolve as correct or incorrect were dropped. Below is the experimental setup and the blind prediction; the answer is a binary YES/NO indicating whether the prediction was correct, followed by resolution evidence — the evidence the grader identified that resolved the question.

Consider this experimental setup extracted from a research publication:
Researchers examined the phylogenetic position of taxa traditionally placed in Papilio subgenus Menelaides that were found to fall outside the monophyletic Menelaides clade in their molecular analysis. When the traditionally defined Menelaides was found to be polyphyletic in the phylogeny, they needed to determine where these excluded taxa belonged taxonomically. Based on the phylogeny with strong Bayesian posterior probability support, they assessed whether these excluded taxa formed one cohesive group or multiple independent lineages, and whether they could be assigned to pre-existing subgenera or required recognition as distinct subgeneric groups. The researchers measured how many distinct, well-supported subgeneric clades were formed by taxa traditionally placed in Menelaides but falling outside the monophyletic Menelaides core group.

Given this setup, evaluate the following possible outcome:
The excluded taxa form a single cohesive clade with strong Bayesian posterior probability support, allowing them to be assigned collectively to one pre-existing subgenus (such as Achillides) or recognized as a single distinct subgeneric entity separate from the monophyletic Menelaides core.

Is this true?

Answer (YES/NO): NO